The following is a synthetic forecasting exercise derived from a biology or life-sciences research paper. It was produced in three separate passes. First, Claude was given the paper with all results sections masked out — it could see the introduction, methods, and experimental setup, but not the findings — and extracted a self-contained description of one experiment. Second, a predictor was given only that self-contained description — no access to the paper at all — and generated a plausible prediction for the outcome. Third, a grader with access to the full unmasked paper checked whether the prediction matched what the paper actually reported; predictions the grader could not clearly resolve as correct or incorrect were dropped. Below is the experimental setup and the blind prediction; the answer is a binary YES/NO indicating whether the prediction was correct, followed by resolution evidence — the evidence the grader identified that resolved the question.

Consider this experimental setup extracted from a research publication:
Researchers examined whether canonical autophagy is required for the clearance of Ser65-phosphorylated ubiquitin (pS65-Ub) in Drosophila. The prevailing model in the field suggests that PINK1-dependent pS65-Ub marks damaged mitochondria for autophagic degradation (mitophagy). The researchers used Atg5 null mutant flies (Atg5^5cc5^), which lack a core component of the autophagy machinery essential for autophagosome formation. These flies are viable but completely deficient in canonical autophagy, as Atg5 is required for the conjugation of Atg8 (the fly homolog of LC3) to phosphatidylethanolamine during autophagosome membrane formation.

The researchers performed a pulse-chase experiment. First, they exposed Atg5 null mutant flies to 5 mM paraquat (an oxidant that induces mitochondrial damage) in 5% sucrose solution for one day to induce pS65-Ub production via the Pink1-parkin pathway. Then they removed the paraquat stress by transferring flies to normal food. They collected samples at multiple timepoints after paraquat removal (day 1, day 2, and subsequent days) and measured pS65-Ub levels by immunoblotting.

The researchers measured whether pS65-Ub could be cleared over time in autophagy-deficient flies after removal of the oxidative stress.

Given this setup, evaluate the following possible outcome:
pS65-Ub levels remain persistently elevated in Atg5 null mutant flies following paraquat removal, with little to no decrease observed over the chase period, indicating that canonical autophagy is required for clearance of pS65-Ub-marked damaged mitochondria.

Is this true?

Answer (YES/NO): NO